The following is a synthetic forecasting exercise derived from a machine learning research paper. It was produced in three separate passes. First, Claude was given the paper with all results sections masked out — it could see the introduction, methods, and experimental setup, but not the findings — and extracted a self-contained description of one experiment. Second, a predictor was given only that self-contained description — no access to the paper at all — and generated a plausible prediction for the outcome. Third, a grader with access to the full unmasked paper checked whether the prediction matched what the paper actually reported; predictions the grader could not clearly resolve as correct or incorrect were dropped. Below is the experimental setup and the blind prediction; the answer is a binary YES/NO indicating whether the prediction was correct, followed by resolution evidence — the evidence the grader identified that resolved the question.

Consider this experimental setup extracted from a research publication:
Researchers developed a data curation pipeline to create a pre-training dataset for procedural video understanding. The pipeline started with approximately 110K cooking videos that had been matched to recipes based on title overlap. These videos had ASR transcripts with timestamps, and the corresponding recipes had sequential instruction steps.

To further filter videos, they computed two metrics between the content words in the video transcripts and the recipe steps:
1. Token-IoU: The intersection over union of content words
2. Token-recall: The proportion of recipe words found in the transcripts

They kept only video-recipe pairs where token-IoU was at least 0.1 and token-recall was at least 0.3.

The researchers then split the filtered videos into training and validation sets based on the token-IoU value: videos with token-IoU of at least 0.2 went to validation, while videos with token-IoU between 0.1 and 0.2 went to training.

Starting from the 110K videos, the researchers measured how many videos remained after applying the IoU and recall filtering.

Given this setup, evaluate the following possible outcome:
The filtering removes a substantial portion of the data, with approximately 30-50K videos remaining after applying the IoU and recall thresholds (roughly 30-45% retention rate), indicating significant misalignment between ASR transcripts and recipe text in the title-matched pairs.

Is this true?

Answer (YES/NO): NO